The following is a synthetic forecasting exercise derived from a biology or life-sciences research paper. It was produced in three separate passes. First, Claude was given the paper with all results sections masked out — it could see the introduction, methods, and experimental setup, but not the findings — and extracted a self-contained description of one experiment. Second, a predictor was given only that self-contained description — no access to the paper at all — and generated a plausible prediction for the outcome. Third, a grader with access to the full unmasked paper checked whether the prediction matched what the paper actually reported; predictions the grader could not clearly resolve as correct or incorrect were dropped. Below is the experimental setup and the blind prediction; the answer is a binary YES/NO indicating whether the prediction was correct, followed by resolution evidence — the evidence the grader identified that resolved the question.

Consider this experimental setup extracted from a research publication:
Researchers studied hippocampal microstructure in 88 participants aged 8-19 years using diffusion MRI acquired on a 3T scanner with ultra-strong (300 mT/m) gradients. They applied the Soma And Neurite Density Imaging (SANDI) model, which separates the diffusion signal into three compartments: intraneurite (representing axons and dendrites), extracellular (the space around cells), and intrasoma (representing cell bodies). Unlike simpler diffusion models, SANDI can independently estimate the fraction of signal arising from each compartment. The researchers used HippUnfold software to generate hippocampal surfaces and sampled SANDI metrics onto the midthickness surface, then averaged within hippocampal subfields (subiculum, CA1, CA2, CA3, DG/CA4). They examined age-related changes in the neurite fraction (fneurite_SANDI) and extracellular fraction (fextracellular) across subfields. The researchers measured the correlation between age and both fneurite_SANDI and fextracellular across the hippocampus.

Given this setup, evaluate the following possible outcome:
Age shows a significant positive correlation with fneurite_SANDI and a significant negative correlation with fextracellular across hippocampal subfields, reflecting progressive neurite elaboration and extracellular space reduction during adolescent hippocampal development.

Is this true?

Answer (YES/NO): YES